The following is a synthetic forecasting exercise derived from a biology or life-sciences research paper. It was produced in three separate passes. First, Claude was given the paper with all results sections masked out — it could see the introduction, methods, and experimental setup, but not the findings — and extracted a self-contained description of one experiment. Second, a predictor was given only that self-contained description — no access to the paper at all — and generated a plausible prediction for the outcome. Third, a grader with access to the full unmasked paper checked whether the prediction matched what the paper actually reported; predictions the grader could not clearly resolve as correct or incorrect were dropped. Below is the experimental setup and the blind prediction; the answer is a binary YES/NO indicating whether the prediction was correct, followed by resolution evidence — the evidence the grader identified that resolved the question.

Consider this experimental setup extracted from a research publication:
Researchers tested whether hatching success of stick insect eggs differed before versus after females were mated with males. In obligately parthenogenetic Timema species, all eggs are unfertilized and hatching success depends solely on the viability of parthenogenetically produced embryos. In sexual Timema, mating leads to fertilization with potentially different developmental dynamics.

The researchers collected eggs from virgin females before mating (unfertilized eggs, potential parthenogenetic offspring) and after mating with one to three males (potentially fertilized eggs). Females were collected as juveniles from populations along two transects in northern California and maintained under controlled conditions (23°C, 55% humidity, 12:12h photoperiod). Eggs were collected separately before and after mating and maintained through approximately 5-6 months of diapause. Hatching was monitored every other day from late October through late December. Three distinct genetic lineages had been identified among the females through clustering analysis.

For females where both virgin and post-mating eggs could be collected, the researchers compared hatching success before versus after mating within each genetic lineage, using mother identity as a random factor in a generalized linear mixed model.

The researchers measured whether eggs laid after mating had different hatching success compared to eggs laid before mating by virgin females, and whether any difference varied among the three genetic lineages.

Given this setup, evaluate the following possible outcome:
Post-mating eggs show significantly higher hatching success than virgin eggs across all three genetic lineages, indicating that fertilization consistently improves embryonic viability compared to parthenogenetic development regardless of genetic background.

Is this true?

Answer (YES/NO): NO